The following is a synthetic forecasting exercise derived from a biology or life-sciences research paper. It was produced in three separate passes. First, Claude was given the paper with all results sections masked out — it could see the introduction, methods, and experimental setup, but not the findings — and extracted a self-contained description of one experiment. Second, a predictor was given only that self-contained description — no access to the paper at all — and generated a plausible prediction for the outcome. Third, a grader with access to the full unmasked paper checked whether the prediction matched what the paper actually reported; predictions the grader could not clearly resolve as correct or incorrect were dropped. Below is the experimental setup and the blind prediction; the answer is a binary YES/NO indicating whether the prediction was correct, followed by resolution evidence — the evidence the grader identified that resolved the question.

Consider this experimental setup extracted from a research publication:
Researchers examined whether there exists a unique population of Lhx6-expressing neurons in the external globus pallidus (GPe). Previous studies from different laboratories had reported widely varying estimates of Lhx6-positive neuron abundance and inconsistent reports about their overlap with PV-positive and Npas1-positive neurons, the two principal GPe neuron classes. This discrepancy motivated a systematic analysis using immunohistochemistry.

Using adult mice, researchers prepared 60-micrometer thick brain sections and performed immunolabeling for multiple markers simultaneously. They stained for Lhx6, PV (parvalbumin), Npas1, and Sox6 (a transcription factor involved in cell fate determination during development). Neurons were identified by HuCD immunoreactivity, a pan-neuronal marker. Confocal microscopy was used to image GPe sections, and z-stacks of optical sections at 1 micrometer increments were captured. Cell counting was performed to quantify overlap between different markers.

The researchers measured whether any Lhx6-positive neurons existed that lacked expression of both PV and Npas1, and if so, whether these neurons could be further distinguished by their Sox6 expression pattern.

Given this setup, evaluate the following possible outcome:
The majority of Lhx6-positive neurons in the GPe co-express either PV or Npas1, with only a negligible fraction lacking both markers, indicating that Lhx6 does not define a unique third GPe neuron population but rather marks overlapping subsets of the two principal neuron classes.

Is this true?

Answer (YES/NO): NO